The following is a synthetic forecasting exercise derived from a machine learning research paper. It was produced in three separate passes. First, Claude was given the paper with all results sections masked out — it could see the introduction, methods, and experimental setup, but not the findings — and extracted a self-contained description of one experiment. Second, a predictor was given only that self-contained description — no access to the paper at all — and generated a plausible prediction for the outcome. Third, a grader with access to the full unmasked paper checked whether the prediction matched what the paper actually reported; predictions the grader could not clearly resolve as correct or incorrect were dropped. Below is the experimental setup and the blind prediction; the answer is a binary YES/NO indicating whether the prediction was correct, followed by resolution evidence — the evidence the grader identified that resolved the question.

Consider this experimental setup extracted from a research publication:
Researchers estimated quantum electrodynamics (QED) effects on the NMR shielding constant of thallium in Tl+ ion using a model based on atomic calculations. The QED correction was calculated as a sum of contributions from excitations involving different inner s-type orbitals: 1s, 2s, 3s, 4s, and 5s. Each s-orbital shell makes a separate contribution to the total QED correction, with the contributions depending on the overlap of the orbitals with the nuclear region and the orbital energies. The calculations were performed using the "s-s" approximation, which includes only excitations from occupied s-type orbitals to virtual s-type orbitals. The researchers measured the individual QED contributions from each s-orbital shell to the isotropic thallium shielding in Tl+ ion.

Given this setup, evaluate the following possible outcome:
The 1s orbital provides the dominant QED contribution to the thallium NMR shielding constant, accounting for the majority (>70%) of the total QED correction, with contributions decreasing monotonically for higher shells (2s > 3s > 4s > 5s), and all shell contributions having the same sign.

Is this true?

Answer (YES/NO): NO